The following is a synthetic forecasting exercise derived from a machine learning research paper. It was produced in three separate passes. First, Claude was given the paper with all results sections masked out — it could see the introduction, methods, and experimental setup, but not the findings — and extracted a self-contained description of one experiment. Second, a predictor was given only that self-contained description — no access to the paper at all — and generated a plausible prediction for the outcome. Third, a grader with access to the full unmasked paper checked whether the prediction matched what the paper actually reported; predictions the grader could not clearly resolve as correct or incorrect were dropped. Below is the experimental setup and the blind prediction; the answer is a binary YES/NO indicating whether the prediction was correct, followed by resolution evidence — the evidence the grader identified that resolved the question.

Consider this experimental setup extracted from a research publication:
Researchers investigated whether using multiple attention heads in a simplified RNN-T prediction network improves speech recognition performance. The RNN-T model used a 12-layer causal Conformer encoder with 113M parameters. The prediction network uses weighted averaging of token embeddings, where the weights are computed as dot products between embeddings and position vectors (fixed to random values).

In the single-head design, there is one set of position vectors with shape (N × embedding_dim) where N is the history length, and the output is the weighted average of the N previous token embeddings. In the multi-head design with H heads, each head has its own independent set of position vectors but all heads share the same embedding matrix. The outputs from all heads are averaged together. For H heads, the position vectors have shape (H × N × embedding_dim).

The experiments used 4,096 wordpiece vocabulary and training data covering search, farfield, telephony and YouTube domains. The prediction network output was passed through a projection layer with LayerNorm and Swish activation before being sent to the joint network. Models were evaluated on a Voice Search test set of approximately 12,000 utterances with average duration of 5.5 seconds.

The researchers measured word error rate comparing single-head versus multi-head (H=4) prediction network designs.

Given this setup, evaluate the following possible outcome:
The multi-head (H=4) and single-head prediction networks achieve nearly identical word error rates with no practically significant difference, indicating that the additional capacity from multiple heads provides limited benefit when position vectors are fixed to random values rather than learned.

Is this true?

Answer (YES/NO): NO